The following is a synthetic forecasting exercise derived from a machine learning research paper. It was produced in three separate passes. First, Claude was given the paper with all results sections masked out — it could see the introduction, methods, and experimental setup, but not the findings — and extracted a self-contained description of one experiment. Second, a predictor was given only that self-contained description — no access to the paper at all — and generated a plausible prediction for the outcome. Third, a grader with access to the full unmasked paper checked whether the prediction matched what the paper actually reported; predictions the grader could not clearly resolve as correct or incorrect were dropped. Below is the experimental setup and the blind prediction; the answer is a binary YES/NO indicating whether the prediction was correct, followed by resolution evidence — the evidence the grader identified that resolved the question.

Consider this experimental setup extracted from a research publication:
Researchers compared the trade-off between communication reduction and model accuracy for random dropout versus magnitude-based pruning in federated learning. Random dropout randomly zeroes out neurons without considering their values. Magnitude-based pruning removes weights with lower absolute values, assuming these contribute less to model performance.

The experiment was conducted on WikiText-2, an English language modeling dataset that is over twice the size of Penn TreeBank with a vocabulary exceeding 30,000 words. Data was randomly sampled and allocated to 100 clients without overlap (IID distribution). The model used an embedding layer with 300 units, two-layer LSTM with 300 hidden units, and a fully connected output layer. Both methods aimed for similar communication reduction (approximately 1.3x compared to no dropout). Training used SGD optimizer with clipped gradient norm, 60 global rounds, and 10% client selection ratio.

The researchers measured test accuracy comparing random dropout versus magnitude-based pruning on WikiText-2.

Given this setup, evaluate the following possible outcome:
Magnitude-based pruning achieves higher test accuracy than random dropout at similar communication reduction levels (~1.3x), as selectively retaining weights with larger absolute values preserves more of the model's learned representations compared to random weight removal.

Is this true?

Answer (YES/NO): YES